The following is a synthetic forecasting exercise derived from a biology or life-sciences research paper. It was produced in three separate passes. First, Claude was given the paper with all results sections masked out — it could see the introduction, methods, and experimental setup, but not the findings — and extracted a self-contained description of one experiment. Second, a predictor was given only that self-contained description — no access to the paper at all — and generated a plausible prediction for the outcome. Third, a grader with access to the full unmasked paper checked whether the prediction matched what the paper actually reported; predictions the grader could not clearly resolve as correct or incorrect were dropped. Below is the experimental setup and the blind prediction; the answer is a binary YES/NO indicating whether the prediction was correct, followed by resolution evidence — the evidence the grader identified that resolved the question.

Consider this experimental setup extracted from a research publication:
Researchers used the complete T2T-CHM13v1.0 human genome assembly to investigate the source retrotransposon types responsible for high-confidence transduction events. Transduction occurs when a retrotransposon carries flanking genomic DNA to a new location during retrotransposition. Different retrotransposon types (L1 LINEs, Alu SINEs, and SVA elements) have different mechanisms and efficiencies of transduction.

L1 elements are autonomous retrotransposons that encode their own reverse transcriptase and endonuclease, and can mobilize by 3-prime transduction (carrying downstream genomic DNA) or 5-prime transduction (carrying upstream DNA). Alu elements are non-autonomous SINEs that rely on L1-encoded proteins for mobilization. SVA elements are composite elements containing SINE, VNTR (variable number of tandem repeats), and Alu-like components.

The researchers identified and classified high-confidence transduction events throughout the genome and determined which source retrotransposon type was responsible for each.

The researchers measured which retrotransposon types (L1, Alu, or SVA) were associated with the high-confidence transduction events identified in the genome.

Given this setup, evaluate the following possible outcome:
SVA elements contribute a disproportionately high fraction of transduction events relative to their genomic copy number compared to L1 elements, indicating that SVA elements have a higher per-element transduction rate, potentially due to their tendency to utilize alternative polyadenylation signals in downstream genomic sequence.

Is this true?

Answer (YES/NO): YES